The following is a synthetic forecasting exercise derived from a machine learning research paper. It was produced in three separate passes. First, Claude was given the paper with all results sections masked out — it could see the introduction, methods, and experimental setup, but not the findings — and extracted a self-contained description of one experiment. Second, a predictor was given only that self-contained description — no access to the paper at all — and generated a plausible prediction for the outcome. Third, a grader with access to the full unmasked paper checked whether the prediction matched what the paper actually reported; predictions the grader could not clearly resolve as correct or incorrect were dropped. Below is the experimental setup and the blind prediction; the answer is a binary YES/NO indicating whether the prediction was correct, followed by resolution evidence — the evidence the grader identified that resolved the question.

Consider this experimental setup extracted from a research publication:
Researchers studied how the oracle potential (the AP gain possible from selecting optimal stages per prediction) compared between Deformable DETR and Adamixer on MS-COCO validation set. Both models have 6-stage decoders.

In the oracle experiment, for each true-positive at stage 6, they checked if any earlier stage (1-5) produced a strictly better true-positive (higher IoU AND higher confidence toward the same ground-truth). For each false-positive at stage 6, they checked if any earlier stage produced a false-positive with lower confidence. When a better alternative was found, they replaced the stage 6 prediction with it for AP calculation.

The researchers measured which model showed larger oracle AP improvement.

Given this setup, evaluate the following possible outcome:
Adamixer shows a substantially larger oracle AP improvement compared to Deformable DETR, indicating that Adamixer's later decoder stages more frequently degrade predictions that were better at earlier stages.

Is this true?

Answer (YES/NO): YES